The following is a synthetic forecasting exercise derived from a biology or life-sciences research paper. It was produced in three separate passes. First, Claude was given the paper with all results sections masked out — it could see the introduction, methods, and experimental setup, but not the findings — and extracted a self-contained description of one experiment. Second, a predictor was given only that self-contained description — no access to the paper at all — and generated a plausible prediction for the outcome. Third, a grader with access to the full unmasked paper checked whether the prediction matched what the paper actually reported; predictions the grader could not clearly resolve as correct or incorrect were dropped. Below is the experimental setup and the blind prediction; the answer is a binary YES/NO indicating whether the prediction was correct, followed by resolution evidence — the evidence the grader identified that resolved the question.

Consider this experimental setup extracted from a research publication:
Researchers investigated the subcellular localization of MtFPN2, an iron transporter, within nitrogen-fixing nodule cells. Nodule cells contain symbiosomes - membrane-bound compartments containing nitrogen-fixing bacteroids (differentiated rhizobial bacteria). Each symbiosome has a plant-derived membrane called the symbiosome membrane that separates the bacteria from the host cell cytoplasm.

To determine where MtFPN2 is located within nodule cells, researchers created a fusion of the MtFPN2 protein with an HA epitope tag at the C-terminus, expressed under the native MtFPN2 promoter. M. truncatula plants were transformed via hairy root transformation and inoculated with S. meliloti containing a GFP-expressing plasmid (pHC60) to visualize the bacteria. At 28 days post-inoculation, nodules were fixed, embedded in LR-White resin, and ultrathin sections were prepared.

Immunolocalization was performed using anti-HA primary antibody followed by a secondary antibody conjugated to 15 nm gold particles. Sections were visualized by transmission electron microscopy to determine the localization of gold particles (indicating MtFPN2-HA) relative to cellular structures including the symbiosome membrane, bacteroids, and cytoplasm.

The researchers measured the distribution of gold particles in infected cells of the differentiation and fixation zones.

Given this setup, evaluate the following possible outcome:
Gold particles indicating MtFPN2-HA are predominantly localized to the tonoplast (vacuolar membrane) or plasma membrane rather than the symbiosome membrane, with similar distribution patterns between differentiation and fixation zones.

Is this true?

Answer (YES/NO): NO